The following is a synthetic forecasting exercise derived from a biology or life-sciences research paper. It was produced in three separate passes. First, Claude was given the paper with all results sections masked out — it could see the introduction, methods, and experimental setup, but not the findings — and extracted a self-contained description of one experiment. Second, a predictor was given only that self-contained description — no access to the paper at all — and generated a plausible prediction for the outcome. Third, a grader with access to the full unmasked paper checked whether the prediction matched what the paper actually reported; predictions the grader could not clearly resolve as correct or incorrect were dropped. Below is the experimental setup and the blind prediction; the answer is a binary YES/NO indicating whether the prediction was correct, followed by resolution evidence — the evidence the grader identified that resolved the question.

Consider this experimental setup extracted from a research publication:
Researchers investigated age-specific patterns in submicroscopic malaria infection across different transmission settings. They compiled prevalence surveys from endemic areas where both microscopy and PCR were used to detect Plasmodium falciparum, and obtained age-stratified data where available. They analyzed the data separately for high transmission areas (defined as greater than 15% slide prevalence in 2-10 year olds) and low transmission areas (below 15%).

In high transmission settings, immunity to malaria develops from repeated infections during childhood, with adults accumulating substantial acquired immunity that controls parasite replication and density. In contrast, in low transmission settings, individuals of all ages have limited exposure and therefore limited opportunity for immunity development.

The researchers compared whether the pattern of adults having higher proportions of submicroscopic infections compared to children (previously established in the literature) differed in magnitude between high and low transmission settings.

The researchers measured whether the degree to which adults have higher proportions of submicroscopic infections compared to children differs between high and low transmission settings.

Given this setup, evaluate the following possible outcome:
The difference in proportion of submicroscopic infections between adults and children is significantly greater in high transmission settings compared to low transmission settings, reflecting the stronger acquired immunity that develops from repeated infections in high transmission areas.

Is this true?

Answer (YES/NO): NO